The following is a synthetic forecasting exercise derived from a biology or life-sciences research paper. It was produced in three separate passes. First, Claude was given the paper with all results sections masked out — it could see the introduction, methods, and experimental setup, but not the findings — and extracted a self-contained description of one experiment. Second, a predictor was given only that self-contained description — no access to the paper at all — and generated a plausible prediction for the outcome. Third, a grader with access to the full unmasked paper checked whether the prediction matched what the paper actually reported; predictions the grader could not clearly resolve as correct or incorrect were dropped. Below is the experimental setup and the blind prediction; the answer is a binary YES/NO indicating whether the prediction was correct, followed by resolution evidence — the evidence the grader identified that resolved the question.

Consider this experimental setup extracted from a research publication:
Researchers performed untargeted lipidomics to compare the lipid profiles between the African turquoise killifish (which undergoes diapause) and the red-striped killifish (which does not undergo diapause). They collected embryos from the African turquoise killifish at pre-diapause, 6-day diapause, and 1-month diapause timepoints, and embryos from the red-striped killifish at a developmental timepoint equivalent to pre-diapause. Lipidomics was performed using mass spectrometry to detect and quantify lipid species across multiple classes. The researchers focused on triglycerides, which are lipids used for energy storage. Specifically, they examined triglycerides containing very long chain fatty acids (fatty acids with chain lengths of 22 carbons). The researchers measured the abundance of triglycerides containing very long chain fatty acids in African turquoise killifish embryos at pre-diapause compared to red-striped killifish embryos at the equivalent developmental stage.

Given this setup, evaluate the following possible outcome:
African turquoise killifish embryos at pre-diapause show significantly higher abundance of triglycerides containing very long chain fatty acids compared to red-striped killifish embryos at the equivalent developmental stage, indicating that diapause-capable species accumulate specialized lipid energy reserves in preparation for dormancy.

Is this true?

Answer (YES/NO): YES